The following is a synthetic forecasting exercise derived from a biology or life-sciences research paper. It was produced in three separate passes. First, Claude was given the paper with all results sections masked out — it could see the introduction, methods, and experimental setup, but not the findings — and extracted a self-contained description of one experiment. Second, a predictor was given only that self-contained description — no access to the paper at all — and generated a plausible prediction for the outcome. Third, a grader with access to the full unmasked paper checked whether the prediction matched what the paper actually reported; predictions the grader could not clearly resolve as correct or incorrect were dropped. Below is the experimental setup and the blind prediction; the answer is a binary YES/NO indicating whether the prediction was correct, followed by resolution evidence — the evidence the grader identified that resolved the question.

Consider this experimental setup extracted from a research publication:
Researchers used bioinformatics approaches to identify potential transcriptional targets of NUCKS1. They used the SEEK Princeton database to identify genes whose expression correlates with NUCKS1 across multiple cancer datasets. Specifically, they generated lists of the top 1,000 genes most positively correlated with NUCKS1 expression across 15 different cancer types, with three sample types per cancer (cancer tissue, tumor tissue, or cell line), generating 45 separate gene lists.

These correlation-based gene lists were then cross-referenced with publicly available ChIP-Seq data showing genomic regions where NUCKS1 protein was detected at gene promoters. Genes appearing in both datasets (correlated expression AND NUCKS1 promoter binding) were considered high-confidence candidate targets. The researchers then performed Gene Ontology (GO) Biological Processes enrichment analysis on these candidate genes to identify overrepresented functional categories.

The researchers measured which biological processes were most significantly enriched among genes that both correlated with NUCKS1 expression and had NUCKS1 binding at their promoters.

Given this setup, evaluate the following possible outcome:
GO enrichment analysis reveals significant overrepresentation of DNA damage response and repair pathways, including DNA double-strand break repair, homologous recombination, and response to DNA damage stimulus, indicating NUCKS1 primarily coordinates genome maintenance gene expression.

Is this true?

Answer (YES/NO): NO